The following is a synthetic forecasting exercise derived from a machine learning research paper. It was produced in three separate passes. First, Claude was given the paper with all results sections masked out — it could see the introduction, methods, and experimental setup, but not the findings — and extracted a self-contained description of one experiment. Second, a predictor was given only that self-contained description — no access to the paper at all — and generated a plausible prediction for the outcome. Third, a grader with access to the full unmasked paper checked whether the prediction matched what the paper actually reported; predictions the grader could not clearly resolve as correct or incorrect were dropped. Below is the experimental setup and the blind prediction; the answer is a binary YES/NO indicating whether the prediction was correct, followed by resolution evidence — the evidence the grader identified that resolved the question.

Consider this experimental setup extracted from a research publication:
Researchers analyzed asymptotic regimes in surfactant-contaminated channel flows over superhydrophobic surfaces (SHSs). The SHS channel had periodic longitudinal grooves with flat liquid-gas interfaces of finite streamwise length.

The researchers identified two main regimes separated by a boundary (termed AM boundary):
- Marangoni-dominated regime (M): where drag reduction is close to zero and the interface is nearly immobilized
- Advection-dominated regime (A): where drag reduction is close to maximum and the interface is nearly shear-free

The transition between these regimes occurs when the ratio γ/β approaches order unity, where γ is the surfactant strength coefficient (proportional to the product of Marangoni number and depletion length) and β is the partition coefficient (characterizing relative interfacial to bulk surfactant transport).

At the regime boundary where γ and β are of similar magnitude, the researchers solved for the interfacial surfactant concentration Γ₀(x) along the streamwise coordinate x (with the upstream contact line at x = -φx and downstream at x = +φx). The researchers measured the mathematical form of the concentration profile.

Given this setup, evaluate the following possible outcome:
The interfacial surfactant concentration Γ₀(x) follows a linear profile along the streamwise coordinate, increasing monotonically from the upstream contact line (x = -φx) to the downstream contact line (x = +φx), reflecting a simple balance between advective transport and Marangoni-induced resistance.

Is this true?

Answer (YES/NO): NO